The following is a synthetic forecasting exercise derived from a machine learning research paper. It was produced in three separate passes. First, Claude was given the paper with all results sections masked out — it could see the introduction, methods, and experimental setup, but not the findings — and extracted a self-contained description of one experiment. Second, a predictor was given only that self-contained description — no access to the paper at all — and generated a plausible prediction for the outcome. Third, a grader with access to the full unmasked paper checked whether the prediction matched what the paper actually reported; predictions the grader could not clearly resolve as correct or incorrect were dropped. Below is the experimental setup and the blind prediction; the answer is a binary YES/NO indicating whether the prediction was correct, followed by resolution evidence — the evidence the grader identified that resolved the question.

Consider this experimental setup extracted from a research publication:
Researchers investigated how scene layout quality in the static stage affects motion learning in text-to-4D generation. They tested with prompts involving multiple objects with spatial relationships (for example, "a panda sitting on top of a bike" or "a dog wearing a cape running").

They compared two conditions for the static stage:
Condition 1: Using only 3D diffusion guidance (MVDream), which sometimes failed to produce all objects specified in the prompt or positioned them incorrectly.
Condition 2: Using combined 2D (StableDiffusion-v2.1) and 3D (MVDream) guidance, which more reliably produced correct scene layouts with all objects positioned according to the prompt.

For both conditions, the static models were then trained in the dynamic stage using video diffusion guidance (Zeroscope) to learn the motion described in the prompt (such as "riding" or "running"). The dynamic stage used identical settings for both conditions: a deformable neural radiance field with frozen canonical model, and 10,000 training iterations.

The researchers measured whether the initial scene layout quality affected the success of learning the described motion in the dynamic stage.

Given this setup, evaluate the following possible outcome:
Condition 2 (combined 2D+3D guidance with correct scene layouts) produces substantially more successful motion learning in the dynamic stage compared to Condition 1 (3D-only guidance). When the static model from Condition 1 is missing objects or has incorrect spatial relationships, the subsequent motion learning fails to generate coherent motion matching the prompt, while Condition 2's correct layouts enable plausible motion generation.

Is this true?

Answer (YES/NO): YES